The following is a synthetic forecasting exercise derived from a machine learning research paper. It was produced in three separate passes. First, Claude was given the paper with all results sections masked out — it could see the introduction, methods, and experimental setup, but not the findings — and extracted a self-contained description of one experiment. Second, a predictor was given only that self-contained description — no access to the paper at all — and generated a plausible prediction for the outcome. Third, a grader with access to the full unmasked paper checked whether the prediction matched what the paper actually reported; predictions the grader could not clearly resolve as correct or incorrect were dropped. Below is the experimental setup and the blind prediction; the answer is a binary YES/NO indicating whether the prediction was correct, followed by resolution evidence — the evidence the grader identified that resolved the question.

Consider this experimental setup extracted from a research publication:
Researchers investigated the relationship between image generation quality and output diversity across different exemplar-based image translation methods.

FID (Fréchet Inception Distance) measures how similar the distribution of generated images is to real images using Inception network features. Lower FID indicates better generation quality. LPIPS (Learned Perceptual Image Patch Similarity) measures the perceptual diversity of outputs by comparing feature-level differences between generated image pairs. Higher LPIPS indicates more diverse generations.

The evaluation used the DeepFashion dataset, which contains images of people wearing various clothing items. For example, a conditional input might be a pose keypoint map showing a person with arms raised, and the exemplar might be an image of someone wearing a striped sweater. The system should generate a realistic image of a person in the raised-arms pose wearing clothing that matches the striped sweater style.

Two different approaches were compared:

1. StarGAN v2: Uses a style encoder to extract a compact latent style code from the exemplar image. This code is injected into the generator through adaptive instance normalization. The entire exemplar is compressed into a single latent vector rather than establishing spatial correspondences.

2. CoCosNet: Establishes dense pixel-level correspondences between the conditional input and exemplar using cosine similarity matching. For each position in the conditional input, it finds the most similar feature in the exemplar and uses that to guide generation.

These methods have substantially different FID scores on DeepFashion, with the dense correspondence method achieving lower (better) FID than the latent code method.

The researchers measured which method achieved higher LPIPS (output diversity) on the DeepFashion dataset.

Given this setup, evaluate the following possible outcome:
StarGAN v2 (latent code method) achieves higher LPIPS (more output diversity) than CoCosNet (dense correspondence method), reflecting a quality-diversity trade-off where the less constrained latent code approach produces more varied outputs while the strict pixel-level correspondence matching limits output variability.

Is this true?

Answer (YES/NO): YES